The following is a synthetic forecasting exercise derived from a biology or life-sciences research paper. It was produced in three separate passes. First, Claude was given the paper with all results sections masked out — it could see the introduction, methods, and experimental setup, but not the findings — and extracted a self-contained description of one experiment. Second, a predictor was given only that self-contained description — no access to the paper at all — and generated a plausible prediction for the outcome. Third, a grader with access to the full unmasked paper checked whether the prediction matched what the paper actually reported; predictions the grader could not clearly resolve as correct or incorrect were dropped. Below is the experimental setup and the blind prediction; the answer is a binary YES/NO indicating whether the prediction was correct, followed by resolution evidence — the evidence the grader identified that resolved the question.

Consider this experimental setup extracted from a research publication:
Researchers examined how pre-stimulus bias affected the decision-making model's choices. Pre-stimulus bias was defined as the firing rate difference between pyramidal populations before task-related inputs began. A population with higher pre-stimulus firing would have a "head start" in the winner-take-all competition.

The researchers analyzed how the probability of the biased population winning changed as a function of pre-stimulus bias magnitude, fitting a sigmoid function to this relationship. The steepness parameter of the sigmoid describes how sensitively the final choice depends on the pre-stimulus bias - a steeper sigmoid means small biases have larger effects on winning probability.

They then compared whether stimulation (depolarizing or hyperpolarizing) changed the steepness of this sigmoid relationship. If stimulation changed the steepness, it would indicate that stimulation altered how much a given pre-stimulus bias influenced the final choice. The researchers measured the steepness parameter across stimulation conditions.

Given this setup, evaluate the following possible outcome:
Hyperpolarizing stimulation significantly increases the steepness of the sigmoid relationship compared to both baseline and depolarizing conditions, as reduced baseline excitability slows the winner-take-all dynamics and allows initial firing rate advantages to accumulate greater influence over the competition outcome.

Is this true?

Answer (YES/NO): NO